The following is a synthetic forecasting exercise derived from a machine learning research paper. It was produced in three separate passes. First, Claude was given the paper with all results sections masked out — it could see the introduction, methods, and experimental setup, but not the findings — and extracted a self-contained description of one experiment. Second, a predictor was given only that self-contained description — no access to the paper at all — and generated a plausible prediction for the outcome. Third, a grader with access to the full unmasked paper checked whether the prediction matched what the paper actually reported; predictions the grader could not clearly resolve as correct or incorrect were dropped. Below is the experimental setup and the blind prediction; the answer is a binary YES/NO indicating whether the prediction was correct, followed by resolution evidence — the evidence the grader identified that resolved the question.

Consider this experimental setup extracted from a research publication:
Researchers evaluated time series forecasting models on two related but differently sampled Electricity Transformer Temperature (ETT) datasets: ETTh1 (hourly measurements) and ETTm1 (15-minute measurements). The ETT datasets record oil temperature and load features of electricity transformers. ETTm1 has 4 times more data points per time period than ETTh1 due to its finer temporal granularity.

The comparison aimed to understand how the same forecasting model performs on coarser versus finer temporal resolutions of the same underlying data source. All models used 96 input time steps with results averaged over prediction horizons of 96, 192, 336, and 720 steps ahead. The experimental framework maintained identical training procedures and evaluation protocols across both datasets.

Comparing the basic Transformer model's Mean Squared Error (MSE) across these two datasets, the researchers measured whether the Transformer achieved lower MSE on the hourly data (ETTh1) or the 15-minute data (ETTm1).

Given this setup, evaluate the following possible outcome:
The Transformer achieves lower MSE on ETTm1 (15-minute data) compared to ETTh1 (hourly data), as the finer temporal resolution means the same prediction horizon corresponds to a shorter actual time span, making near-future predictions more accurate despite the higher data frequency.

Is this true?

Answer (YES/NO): YES